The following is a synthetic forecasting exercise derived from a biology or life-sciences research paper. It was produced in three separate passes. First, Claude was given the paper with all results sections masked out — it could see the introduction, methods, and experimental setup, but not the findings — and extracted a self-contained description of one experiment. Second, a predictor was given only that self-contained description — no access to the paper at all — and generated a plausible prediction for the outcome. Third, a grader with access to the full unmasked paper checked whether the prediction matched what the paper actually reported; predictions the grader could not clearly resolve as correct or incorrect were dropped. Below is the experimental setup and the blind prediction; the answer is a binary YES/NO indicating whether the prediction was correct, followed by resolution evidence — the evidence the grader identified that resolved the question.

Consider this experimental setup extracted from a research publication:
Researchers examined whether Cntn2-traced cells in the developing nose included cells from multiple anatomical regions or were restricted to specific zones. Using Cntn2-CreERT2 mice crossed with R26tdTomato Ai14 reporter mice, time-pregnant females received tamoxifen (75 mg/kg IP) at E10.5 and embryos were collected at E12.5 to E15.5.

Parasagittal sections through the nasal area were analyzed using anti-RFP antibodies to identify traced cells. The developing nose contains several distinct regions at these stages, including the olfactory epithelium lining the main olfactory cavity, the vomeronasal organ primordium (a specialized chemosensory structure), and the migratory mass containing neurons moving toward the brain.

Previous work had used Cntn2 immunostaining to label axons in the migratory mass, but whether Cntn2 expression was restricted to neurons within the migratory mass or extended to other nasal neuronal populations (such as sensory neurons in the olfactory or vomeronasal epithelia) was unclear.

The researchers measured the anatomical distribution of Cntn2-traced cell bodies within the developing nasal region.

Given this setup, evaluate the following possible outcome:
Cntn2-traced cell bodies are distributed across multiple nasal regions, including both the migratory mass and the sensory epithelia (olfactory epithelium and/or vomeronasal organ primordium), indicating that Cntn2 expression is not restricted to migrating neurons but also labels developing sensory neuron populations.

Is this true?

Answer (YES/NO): NO